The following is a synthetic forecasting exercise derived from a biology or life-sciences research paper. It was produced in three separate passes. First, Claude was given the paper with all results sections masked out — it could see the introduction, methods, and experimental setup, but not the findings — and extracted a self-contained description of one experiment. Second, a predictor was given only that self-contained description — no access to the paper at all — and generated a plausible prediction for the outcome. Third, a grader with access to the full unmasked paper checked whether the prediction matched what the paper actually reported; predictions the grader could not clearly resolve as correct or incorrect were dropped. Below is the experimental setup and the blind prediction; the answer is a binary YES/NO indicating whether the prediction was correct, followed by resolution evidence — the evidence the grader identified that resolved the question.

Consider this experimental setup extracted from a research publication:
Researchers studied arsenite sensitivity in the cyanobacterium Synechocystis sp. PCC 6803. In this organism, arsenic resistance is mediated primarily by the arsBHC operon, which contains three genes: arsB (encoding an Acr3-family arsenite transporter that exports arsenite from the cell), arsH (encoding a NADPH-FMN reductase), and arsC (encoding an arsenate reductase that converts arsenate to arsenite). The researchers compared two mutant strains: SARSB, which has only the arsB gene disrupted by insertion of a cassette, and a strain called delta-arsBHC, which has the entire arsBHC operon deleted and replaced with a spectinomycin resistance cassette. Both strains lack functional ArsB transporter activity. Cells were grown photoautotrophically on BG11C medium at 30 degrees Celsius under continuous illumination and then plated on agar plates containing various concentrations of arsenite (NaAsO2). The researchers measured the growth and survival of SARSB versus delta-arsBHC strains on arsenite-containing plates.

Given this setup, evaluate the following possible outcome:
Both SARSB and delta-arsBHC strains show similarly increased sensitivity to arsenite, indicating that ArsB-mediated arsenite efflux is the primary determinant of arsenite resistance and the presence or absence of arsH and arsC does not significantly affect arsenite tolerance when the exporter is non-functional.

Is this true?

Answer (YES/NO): NO